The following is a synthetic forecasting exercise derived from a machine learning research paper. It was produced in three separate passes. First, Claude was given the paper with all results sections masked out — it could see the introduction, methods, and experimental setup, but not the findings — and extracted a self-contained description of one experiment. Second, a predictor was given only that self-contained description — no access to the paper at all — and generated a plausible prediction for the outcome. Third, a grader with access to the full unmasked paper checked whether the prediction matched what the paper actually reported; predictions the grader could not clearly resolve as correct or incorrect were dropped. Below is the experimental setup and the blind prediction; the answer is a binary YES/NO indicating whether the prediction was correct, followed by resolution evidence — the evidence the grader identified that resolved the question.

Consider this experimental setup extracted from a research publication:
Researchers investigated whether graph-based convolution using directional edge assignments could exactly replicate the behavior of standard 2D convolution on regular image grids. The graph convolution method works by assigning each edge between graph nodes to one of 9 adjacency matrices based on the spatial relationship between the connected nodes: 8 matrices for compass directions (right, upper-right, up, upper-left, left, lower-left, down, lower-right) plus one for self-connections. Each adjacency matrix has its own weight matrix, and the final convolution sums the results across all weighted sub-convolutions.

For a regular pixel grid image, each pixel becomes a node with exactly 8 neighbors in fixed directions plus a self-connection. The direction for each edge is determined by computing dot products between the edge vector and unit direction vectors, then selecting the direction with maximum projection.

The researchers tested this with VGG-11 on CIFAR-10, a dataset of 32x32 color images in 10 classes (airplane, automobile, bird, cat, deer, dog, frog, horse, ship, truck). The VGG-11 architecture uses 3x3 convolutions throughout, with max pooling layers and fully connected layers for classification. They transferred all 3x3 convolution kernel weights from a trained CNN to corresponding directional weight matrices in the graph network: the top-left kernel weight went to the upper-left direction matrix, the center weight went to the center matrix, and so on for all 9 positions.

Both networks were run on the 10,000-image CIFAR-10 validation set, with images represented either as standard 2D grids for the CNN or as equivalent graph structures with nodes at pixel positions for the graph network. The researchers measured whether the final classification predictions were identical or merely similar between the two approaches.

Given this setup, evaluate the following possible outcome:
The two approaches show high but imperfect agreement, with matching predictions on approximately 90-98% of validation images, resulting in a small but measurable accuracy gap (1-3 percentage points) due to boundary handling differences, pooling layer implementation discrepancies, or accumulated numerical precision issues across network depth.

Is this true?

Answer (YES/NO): NO